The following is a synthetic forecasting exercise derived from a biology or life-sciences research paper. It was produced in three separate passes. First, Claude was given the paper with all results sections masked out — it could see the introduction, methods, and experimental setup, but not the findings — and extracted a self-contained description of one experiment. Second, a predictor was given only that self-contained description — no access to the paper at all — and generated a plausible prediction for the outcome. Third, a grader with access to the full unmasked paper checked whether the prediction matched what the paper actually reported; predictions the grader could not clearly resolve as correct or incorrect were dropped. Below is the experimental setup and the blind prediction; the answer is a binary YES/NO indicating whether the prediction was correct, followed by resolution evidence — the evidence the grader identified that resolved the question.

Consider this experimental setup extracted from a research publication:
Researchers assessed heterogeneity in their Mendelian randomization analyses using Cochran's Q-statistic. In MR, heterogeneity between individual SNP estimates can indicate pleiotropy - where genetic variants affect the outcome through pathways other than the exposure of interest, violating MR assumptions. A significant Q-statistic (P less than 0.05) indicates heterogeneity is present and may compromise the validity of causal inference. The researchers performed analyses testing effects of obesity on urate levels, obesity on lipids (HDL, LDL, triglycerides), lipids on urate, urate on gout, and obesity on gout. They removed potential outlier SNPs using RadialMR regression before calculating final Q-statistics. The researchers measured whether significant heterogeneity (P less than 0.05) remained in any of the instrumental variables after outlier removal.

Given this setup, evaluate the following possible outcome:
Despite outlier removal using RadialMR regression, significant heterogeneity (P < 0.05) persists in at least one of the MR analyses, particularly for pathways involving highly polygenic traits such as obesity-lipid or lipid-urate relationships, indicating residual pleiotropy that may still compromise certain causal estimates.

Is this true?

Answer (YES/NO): NO